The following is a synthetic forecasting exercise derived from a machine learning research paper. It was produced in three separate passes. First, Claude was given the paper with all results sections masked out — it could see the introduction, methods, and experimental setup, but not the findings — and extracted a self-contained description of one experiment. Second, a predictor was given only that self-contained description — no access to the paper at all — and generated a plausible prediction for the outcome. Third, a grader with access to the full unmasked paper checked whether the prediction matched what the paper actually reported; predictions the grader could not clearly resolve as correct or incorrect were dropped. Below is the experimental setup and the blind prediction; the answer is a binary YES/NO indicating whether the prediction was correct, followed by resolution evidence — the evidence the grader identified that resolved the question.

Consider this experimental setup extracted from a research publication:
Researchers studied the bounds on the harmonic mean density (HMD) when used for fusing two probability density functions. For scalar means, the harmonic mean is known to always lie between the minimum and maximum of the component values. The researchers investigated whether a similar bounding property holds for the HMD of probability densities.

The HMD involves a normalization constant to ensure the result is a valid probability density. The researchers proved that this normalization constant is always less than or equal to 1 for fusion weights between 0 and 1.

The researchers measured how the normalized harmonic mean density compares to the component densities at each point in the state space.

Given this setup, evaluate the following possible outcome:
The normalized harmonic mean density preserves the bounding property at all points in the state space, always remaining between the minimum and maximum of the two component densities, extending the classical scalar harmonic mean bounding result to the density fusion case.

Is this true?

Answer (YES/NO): NO